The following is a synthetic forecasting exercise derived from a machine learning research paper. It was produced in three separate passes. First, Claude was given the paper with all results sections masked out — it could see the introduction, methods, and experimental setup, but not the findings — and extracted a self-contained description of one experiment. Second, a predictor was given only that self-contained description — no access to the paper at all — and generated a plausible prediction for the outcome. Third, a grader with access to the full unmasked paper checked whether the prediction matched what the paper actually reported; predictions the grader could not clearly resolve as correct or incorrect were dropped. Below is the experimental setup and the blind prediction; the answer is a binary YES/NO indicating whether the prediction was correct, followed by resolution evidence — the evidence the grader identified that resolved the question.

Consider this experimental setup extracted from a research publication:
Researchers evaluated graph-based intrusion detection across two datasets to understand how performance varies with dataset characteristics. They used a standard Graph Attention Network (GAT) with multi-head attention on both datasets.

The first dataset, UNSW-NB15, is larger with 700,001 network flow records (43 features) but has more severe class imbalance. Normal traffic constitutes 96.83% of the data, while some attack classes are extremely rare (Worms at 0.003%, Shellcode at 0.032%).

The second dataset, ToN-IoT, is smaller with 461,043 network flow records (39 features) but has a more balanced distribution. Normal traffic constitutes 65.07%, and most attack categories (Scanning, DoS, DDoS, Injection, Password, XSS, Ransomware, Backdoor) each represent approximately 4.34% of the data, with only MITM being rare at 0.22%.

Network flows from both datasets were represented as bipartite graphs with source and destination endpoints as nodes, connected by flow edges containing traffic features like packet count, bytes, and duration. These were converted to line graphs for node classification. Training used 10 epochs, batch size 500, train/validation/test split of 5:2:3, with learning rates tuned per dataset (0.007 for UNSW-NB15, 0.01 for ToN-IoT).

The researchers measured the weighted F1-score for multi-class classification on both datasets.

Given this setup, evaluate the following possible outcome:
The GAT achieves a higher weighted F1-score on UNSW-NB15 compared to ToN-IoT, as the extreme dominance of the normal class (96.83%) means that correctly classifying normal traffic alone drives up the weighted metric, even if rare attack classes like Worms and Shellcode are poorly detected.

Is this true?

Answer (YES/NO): NO